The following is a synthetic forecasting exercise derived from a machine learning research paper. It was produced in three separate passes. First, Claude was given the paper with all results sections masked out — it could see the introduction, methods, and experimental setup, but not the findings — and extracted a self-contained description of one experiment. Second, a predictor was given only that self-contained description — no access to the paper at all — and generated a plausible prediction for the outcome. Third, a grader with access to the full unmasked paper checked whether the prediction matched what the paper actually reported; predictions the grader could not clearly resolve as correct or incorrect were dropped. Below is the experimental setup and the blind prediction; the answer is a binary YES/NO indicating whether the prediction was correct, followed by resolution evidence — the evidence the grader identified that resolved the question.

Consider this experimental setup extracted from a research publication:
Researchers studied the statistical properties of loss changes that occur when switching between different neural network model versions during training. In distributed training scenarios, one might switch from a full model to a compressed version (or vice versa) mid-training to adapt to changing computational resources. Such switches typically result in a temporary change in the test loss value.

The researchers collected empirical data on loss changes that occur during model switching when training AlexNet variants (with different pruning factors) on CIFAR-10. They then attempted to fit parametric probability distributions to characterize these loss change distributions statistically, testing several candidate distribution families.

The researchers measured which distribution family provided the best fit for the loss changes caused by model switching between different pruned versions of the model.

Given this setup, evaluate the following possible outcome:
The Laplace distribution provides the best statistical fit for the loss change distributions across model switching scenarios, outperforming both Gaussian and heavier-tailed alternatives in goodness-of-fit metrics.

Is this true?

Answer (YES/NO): NO